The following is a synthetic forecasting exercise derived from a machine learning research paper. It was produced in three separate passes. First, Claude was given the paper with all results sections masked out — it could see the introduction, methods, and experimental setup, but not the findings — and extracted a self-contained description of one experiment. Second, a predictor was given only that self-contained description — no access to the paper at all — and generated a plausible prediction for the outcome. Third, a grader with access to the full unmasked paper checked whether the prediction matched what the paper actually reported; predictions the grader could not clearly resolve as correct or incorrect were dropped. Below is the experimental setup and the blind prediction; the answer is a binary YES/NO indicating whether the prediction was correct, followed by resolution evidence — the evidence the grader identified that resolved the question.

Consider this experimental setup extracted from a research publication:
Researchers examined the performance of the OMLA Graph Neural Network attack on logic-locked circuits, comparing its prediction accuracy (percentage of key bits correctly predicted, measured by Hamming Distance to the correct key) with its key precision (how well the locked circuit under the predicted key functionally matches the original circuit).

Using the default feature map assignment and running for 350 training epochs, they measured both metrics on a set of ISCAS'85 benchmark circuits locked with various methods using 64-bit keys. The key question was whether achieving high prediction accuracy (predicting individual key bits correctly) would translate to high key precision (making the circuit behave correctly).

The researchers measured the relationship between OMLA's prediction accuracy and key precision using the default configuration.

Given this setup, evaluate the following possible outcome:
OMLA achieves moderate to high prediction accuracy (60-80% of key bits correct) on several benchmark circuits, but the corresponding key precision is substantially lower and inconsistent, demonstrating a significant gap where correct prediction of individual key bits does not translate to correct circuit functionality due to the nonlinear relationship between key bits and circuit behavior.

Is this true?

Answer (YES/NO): YES